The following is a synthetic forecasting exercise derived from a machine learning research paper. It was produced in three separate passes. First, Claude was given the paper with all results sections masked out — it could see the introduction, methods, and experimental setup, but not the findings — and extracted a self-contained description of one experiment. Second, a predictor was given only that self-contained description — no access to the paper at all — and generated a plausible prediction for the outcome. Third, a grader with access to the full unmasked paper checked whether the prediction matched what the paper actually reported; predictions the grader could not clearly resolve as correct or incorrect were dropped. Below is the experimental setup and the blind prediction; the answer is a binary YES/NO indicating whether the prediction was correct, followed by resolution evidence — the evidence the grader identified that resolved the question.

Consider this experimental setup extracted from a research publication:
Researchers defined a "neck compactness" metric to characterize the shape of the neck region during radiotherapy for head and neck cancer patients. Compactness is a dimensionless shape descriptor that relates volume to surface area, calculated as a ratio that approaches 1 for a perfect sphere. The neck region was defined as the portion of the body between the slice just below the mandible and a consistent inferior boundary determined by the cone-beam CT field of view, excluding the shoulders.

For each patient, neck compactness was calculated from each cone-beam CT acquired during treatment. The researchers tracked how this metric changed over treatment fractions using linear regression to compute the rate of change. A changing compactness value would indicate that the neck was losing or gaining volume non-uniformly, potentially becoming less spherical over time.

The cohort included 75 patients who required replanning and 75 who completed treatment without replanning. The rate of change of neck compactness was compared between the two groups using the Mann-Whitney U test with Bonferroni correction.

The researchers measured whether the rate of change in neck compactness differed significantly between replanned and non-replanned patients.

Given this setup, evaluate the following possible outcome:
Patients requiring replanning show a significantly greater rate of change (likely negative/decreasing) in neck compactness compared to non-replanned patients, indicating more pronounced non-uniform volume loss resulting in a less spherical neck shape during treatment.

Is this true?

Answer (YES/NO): NO